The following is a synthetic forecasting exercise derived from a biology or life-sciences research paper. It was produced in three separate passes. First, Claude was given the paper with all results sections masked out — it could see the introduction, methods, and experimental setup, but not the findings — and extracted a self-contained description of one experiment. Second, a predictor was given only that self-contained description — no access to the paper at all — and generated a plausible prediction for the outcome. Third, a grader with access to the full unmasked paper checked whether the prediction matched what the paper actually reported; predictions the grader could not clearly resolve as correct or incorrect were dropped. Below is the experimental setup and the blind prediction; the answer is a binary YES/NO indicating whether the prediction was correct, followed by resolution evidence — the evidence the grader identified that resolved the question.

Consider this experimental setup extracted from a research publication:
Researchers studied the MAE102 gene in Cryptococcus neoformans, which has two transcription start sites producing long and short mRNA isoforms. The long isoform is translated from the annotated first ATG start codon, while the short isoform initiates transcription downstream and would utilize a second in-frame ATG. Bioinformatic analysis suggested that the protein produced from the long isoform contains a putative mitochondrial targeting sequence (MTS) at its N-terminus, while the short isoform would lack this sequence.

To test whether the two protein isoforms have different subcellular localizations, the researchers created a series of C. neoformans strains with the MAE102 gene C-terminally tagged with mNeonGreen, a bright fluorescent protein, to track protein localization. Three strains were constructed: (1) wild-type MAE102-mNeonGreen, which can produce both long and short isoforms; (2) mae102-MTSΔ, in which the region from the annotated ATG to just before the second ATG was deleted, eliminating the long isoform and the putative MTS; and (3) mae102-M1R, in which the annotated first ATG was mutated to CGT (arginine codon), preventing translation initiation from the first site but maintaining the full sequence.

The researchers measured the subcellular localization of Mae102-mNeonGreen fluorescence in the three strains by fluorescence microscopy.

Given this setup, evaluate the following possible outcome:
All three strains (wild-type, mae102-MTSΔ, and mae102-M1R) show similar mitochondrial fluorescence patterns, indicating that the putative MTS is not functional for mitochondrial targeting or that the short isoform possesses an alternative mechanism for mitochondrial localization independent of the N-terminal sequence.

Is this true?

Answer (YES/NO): NO